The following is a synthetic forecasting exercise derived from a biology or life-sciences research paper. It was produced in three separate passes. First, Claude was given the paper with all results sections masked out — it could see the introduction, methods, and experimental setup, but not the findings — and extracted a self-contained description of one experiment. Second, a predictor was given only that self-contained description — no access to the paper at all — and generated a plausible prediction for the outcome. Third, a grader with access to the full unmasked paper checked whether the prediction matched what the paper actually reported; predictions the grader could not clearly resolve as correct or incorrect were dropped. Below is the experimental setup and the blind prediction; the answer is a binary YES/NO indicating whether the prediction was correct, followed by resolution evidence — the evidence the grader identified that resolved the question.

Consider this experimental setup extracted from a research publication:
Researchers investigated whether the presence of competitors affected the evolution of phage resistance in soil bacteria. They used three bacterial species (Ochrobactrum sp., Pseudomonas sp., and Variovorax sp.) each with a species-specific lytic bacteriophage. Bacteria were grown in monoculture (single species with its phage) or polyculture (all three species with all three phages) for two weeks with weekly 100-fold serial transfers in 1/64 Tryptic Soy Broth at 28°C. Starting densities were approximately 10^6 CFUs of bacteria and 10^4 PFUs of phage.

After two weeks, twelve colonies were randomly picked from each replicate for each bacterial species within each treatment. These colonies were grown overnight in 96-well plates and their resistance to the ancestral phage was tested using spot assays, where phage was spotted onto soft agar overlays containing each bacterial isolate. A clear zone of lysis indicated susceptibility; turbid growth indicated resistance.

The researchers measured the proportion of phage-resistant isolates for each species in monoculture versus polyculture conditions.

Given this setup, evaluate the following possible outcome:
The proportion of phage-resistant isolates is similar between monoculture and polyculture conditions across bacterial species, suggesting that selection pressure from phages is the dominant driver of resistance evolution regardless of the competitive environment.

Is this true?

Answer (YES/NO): NO